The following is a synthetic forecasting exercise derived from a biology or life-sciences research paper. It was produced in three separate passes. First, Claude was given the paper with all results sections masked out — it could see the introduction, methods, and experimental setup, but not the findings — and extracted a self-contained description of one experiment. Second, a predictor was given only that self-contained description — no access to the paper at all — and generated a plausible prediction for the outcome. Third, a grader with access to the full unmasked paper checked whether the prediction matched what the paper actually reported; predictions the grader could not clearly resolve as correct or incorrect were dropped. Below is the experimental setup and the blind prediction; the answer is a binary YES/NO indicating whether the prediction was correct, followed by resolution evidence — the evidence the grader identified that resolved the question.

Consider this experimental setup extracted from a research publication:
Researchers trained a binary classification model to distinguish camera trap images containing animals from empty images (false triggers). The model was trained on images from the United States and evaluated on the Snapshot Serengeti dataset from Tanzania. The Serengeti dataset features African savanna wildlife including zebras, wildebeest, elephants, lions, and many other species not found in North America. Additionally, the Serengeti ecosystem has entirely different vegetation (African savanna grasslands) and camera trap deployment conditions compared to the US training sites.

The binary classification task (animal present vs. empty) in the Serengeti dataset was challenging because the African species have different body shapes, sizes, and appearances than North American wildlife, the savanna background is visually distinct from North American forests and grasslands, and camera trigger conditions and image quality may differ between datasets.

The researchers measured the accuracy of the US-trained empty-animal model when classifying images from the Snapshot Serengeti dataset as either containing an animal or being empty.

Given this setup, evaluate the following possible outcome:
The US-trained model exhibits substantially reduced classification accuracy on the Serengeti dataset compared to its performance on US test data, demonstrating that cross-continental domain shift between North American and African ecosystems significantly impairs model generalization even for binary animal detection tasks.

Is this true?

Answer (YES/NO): NO